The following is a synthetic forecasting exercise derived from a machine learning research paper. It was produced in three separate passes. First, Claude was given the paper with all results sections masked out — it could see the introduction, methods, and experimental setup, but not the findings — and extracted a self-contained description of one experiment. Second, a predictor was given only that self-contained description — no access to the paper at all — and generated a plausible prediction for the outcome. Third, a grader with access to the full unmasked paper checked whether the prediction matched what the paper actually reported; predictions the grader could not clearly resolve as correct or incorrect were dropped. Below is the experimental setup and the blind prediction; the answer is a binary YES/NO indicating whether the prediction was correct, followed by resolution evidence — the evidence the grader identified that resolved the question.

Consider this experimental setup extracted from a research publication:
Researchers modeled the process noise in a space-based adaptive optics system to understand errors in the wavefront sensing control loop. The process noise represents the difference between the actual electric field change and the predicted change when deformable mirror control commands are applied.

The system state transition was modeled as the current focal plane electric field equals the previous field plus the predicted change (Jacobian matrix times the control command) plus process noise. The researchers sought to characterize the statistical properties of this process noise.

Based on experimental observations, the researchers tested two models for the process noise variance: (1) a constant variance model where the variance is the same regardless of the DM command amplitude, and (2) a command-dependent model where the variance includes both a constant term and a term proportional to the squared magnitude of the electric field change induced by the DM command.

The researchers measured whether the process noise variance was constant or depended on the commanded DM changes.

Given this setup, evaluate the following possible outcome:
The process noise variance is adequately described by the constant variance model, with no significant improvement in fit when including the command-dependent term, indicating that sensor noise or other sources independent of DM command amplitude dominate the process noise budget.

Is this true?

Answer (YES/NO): NO